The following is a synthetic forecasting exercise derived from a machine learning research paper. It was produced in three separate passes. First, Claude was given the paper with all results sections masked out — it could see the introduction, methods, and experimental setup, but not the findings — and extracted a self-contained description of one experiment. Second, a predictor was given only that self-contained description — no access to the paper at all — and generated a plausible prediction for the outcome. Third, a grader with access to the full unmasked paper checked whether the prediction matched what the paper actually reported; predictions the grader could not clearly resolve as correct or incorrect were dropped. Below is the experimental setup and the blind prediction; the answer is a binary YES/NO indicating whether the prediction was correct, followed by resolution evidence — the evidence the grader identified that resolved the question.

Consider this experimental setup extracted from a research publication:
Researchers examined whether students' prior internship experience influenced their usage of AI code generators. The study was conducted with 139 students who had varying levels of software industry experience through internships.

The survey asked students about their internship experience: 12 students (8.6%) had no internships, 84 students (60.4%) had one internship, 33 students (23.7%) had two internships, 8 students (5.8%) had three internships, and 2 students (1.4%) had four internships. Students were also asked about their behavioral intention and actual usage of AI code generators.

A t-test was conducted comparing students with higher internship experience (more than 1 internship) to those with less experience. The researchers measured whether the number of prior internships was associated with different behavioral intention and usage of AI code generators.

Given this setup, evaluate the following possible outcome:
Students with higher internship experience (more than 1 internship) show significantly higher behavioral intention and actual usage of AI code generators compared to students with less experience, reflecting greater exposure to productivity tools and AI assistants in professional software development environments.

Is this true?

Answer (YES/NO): NO